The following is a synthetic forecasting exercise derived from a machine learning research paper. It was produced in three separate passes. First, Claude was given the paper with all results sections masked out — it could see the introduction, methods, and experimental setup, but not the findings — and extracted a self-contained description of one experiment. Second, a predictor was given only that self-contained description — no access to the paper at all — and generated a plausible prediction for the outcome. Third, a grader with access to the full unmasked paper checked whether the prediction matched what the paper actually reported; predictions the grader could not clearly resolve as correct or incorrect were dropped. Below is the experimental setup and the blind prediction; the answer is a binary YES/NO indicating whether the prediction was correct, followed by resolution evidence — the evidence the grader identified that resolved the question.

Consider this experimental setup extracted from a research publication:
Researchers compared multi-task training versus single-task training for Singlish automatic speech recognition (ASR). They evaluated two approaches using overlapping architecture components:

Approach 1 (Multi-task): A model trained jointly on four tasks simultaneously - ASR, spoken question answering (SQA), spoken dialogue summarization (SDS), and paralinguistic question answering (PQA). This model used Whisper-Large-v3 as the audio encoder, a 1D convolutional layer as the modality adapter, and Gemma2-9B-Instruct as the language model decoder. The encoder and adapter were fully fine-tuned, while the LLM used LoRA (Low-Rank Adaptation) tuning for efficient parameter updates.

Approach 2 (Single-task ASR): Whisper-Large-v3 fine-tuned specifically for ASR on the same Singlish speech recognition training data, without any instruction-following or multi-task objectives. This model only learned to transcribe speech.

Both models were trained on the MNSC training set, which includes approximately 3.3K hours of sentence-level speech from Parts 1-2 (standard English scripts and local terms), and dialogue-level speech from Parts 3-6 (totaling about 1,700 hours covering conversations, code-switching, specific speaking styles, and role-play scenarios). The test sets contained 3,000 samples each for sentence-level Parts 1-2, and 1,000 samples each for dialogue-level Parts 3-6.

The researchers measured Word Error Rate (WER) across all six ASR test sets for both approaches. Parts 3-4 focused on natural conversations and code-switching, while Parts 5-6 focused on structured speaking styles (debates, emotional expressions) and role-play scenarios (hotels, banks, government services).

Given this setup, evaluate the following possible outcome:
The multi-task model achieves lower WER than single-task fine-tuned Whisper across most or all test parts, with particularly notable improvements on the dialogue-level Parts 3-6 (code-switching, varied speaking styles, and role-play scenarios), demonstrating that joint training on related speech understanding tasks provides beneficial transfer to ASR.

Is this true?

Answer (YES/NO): NO